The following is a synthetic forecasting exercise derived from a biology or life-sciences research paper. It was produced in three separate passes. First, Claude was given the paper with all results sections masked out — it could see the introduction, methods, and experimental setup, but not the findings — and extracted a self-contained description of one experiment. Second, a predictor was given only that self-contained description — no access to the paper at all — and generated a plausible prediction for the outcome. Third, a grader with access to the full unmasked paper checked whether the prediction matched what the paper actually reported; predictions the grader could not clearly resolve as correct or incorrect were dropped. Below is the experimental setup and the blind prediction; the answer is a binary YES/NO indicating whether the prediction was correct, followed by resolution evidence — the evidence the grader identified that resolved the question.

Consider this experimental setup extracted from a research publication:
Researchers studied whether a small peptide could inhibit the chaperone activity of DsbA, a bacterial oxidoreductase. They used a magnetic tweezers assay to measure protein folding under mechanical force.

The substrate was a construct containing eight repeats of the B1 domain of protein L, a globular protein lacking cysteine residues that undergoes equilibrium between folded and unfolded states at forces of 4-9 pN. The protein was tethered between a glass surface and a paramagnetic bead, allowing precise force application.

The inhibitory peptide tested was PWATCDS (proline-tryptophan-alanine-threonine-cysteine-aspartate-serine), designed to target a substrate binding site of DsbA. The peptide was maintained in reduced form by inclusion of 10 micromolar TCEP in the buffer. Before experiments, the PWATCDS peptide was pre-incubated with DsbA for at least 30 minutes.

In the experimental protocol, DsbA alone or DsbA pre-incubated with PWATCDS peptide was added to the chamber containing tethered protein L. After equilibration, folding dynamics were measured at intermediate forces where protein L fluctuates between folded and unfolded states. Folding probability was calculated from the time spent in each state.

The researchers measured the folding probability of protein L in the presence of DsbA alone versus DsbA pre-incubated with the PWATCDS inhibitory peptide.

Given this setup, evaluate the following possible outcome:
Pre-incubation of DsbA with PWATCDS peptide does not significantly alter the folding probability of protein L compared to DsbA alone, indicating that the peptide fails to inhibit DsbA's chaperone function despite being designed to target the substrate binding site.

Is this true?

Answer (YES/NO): NO